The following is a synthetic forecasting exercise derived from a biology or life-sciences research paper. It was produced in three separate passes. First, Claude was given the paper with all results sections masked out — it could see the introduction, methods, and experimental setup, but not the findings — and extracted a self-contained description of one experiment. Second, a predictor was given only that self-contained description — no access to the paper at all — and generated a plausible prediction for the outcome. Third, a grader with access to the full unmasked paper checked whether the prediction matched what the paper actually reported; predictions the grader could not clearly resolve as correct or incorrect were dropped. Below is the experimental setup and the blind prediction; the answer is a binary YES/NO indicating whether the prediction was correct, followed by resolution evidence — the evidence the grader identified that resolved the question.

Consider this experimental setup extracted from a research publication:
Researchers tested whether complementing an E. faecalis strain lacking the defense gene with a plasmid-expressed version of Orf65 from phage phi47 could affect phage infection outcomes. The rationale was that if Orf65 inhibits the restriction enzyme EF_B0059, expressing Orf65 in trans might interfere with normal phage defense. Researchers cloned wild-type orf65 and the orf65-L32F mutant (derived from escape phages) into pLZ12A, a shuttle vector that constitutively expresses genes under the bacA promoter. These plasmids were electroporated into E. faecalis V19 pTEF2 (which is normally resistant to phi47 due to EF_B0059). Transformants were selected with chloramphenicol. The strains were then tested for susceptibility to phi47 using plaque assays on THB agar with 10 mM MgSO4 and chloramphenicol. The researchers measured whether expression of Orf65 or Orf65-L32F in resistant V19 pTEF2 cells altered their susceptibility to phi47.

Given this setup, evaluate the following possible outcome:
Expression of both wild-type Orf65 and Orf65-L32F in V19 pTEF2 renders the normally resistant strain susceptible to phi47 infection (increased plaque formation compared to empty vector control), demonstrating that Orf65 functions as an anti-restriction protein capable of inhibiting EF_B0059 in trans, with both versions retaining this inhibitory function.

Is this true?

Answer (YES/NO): NO